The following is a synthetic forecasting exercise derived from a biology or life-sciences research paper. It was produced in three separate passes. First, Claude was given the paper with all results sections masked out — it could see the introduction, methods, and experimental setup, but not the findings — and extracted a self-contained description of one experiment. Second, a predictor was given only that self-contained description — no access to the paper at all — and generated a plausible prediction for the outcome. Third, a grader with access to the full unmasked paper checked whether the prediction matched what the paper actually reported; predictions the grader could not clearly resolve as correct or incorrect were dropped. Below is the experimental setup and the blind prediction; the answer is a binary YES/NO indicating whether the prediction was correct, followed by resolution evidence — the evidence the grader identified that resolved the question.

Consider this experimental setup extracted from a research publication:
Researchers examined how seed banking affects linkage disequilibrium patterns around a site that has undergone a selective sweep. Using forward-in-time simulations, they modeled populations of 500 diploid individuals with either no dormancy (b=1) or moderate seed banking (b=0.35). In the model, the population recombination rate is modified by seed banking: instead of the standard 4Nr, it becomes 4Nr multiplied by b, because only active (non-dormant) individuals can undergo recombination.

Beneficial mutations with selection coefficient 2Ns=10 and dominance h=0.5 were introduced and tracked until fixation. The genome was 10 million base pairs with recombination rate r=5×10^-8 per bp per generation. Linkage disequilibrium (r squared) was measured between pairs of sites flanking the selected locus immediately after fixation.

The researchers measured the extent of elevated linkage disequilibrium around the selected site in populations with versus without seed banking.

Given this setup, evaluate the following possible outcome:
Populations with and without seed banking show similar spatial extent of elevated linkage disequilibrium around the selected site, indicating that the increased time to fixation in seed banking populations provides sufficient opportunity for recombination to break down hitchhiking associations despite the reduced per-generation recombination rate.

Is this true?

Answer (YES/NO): NO